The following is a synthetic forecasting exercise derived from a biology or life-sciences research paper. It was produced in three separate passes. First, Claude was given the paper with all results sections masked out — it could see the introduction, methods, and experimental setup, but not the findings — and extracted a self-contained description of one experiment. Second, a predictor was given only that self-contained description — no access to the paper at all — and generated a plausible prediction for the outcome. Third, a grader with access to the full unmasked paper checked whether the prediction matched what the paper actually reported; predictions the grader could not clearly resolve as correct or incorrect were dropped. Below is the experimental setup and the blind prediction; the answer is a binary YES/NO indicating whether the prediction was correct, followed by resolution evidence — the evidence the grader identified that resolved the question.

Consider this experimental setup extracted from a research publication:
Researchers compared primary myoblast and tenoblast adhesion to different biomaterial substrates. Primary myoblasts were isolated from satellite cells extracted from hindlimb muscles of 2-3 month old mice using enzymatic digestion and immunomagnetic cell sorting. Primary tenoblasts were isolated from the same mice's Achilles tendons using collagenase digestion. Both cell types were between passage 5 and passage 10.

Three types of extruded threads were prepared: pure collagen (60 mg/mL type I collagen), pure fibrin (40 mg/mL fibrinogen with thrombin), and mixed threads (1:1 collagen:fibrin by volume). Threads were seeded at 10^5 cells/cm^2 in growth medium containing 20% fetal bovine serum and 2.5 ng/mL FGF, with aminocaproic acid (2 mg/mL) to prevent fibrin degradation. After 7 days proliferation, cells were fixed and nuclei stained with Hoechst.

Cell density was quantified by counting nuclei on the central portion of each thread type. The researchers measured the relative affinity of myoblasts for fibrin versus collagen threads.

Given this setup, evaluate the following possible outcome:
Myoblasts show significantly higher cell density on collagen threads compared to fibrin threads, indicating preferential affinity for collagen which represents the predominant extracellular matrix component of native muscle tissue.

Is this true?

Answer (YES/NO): NO